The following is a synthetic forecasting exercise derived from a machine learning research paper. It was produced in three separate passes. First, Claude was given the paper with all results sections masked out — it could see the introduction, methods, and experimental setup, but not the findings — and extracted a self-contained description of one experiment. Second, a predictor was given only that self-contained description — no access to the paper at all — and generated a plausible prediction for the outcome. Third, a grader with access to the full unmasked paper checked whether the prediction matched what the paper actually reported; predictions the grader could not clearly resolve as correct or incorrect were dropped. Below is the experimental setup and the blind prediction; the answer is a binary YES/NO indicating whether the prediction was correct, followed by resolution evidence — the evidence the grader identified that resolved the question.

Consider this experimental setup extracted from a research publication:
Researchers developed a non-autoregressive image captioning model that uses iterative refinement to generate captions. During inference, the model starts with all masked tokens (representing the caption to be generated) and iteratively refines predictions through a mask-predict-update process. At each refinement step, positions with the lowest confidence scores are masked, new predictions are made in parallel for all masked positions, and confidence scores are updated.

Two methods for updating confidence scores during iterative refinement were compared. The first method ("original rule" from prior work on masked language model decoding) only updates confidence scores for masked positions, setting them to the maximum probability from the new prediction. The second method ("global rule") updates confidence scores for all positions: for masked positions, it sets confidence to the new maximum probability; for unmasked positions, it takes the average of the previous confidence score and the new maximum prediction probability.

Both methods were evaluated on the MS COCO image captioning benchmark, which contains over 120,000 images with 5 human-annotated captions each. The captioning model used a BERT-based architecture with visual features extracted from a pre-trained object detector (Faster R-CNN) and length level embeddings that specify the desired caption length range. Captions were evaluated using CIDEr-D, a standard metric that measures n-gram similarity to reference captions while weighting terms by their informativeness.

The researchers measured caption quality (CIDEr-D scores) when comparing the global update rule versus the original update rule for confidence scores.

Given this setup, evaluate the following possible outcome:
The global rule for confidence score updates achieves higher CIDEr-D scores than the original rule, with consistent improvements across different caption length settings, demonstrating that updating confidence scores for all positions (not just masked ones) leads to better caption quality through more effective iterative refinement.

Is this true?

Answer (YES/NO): NO